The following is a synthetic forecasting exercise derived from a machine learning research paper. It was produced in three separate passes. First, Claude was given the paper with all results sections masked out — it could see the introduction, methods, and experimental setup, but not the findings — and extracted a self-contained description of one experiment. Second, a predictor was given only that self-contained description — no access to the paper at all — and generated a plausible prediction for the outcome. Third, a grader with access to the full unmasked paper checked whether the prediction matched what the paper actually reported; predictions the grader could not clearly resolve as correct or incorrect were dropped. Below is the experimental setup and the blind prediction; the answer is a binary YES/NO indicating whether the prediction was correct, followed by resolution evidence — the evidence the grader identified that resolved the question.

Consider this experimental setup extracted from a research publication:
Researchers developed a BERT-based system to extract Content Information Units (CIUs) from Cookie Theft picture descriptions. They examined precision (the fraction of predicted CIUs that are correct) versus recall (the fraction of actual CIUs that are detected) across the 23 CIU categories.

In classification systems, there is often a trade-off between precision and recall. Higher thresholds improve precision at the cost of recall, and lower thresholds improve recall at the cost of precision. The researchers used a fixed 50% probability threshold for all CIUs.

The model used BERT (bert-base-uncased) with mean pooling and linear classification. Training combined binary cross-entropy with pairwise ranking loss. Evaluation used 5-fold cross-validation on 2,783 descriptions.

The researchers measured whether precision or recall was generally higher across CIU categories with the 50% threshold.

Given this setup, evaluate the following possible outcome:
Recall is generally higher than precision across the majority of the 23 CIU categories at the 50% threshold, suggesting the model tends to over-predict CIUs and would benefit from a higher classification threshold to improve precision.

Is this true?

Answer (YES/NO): YES